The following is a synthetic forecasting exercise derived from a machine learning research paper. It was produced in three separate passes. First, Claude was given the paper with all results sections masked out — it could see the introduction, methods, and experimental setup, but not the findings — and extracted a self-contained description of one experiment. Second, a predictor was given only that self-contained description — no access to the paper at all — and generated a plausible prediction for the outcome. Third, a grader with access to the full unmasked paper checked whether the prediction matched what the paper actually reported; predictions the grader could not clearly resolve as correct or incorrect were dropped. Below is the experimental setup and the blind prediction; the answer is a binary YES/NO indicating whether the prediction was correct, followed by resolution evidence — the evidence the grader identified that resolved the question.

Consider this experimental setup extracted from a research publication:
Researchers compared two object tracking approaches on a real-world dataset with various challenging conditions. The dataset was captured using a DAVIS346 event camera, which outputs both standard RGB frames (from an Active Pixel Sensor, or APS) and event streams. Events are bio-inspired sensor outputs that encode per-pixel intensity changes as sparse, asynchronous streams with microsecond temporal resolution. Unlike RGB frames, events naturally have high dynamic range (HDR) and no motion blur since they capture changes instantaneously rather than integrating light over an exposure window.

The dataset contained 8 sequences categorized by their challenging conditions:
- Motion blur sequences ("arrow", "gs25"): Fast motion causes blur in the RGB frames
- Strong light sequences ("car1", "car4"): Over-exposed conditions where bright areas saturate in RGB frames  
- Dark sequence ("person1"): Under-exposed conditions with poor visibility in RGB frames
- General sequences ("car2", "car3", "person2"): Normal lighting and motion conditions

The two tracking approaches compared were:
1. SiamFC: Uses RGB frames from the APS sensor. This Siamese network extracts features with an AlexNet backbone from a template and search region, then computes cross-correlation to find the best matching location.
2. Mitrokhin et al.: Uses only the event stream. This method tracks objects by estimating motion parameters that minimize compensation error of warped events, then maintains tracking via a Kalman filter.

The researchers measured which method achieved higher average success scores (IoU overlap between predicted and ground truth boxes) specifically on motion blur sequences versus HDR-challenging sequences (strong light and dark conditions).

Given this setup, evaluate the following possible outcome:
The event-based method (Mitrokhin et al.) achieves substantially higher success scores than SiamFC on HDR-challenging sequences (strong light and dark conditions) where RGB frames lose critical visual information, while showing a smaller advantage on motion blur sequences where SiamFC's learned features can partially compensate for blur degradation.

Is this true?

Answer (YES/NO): NO